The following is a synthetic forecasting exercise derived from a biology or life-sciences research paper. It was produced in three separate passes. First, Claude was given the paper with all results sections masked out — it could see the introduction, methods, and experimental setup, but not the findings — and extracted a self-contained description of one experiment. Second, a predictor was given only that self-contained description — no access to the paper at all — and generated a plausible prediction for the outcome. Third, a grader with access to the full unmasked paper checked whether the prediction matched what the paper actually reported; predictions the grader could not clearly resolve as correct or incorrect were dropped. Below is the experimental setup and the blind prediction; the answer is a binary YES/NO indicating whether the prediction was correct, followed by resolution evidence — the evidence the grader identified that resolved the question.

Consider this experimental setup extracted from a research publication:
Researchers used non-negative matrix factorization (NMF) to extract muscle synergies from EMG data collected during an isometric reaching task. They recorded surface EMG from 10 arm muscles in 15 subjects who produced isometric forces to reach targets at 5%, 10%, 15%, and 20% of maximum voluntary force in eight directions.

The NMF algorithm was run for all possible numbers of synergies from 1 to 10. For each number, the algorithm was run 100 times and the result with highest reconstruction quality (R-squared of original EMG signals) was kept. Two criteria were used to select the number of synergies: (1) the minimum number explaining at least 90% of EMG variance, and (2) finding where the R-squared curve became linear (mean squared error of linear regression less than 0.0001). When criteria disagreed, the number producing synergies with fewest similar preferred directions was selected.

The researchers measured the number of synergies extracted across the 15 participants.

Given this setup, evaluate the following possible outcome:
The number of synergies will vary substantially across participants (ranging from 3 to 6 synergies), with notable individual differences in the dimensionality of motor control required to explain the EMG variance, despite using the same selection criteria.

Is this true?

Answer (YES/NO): NO